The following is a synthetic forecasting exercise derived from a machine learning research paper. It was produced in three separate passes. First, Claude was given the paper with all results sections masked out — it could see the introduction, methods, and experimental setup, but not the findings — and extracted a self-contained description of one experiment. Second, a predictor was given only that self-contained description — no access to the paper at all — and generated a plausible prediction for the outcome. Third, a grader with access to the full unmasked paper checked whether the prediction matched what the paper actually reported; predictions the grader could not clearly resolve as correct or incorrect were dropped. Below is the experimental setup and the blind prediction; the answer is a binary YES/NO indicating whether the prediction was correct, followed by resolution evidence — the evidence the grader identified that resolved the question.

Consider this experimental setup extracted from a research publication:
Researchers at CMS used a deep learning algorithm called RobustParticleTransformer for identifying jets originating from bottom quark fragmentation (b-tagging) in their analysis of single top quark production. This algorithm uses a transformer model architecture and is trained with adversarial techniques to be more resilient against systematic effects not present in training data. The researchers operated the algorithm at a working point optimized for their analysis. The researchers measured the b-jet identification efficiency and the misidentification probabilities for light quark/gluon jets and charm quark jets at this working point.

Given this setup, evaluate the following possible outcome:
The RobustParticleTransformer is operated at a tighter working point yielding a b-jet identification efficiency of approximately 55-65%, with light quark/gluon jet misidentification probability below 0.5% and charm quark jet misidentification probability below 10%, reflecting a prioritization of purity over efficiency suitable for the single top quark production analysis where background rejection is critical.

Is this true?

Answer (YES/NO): NO